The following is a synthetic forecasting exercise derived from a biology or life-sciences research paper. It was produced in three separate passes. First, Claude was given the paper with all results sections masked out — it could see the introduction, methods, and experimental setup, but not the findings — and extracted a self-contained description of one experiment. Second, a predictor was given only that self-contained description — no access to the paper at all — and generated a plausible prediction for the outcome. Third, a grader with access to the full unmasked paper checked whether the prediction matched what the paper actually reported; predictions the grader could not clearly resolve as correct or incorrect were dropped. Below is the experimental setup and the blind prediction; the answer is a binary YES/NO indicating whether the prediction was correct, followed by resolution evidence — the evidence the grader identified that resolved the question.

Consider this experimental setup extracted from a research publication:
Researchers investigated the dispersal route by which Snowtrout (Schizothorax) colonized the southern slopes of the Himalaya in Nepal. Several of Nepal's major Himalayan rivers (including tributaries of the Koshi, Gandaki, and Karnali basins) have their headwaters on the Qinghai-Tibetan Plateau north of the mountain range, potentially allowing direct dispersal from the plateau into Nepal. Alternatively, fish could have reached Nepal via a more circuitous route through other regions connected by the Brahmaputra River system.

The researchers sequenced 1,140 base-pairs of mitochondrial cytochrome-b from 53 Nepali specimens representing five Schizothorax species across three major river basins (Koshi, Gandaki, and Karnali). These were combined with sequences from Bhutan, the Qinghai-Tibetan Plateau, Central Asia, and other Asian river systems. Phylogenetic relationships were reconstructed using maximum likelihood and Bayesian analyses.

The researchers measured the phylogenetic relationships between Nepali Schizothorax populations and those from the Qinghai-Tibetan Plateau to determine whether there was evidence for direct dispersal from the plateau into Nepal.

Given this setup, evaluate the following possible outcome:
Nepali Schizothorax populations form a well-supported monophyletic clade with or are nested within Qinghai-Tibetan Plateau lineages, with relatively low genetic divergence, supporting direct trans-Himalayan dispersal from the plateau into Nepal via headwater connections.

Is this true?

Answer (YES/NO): NO